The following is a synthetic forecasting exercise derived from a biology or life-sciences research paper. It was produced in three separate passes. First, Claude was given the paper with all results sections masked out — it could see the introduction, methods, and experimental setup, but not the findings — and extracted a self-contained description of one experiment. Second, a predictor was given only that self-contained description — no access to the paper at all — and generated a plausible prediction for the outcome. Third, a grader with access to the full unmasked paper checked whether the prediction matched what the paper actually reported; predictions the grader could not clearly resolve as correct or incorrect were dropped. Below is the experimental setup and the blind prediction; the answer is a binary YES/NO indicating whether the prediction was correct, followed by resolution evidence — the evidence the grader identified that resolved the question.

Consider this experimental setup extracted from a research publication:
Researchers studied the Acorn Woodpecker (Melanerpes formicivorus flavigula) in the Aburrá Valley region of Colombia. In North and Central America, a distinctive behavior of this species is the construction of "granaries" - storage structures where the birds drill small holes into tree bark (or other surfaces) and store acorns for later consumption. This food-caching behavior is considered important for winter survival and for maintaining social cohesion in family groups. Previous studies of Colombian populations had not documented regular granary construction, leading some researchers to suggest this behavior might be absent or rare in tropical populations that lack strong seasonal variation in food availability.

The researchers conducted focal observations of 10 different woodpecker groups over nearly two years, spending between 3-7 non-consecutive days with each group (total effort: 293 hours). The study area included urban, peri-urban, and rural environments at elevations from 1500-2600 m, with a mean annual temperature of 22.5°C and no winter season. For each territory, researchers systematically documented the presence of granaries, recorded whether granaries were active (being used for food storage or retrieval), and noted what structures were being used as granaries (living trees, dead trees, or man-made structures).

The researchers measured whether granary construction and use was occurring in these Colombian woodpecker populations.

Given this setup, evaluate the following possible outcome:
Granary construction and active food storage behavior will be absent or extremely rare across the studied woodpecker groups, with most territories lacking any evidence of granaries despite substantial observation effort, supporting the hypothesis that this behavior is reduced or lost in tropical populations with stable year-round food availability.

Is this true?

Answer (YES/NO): NO